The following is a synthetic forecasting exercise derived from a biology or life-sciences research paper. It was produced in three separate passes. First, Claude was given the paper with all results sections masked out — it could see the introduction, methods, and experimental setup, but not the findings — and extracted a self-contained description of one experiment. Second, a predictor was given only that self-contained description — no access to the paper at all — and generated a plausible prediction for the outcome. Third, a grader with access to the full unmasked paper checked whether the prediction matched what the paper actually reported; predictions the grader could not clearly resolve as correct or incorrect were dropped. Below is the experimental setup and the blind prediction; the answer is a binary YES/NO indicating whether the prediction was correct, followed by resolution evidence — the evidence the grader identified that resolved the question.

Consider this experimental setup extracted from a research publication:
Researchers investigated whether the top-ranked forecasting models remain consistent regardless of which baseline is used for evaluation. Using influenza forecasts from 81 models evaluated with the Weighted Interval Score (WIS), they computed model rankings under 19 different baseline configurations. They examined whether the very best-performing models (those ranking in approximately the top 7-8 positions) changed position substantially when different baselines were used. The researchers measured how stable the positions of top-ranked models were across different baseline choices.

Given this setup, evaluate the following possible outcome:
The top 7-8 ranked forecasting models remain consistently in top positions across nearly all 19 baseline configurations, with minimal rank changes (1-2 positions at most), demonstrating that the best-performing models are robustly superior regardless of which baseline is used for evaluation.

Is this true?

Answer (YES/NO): YES